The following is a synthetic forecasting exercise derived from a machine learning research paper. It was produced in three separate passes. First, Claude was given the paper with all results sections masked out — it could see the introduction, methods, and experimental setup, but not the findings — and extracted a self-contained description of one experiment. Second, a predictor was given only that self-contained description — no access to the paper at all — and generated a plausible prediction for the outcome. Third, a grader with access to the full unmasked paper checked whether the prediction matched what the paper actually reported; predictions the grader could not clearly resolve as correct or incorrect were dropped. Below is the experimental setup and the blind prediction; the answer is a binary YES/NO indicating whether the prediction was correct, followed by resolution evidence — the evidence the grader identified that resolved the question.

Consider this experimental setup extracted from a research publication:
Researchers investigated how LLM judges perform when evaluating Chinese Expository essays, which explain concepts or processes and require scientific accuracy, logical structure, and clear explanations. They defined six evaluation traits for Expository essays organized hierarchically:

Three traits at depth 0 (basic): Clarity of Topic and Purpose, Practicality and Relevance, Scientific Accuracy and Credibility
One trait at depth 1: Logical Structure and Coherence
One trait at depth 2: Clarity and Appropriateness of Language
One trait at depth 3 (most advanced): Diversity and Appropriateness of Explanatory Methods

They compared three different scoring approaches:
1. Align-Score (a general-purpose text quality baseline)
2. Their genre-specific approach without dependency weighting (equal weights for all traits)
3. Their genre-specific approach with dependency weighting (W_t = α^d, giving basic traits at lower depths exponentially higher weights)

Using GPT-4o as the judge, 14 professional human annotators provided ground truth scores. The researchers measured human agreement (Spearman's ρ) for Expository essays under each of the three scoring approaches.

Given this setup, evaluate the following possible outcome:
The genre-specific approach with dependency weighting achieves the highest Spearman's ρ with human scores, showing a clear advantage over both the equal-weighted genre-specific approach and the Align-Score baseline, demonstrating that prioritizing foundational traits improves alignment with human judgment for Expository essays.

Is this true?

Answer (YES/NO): NO